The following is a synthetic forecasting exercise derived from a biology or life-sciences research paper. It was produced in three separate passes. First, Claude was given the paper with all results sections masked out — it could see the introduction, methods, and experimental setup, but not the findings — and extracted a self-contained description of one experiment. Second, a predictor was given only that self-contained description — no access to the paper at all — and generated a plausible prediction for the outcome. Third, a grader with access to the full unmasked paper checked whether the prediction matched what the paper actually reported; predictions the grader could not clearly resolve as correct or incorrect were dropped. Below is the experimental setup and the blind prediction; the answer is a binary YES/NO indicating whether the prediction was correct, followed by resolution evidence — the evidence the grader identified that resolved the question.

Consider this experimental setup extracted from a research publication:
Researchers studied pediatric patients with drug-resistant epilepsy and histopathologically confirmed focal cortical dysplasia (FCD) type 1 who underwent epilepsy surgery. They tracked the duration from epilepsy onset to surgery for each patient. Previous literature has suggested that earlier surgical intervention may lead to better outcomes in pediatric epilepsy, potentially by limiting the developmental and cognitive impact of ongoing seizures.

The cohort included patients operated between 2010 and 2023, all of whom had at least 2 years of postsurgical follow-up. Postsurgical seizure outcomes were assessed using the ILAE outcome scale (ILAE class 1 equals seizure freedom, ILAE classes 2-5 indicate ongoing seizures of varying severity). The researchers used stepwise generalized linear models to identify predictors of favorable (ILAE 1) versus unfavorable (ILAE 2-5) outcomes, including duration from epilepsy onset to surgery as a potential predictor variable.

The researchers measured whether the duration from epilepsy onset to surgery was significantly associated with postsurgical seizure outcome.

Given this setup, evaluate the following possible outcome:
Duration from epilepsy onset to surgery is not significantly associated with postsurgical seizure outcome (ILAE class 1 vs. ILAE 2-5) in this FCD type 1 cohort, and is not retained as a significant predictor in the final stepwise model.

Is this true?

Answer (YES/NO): NO